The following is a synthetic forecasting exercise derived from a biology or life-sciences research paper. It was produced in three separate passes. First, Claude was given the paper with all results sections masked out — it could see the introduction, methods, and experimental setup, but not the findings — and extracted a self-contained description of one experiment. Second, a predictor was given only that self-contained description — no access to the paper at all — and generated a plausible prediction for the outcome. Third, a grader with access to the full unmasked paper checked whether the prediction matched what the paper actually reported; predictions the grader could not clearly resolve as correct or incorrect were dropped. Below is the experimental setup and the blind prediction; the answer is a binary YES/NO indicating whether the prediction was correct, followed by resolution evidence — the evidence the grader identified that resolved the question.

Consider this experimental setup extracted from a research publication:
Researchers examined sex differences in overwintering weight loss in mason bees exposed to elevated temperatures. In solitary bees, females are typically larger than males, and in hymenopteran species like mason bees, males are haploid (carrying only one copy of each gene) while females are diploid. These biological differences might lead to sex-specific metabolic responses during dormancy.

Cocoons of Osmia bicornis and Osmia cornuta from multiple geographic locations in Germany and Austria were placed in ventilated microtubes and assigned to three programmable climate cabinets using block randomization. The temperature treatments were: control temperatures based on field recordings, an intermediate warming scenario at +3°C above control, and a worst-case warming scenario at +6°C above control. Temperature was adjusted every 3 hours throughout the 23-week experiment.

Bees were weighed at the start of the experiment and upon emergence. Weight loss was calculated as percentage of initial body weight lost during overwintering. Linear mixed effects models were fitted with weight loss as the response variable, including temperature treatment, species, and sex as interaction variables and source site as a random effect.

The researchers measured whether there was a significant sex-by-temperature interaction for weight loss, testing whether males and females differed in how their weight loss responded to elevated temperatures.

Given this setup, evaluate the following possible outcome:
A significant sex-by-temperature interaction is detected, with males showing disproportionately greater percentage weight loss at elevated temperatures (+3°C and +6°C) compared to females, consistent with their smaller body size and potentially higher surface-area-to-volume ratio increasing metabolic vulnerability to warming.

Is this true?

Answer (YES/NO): NO